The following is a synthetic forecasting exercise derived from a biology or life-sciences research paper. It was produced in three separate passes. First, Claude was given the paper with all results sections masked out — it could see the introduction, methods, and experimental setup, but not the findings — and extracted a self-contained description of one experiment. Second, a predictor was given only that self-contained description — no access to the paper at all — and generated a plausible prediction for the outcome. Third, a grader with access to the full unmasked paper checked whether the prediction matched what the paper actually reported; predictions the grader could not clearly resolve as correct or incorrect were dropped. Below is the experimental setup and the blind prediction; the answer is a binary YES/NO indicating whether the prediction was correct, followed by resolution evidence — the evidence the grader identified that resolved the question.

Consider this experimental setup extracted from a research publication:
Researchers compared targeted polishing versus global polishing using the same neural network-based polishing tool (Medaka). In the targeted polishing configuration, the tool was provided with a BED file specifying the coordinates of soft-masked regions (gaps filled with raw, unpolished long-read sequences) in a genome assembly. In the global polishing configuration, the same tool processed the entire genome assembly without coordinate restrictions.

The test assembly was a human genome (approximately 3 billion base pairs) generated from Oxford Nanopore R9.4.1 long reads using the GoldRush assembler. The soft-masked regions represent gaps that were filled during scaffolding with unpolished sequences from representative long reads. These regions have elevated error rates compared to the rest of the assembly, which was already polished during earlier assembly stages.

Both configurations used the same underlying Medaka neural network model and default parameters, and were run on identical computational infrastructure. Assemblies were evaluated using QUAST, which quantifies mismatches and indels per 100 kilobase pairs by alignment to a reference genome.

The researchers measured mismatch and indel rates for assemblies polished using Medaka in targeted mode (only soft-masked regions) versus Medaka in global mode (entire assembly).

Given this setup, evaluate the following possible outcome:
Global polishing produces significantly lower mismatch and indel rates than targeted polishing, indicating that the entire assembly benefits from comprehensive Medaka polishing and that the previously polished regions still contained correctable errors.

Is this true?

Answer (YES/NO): YES